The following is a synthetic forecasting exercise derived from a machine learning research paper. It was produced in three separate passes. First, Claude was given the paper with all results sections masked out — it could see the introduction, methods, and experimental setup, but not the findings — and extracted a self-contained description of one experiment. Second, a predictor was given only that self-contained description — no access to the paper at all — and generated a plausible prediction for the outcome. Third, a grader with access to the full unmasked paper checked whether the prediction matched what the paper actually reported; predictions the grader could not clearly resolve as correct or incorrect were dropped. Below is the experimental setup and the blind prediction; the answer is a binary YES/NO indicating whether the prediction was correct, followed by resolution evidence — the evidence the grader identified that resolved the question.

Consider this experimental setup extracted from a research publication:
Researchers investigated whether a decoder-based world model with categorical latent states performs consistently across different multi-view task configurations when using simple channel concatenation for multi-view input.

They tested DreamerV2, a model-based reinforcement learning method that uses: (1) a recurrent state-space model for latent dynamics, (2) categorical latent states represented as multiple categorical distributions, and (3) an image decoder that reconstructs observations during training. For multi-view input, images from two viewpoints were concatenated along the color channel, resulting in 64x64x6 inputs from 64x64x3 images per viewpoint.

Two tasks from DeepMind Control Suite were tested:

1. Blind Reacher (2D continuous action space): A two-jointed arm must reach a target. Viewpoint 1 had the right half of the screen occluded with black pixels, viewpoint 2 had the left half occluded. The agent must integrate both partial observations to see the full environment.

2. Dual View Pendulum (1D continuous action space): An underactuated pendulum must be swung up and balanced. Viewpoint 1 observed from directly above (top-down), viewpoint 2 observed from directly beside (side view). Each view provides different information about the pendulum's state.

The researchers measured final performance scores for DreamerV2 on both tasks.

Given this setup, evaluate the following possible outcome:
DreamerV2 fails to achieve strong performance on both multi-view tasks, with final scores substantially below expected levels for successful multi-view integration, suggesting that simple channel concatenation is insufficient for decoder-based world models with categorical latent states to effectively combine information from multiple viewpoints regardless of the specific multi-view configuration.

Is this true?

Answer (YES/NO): YES